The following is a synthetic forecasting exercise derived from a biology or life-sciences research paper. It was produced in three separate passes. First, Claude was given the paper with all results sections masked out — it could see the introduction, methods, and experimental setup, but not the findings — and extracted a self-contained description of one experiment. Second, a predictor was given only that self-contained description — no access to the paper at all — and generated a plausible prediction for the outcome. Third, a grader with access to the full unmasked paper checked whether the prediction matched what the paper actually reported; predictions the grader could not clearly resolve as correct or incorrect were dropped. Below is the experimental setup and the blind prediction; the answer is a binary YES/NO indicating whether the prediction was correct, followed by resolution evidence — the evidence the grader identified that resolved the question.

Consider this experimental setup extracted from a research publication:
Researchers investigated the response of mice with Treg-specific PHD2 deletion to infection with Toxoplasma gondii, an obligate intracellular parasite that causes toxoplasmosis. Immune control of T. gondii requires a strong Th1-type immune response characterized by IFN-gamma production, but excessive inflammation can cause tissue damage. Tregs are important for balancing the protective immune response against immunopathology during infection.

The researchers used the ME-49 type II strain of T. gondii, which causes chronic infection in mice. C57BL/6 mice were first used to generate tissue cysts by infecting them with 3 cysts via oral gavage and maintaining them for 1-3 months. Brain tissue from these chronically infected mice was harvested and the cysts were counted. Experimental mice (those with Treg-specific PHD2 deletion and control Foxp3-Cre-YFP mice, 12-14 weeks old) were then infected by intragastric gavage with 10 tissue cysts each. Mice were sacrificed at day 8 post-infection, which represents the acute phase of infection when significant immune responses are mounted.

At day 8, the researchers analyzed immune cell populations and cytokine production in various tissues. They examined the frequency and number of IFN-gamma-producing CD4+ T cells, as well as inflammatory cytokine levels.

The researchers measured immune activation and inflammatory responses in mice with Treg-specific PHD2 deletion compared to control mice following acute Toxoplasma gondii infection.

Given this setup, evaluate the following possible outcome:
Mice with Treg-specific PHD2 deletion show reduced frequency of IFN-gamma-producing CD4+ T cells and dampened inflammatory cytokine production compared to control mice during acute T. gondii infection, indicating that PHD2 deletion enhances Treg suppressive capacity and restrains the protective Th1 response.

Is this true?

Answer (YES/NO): NO